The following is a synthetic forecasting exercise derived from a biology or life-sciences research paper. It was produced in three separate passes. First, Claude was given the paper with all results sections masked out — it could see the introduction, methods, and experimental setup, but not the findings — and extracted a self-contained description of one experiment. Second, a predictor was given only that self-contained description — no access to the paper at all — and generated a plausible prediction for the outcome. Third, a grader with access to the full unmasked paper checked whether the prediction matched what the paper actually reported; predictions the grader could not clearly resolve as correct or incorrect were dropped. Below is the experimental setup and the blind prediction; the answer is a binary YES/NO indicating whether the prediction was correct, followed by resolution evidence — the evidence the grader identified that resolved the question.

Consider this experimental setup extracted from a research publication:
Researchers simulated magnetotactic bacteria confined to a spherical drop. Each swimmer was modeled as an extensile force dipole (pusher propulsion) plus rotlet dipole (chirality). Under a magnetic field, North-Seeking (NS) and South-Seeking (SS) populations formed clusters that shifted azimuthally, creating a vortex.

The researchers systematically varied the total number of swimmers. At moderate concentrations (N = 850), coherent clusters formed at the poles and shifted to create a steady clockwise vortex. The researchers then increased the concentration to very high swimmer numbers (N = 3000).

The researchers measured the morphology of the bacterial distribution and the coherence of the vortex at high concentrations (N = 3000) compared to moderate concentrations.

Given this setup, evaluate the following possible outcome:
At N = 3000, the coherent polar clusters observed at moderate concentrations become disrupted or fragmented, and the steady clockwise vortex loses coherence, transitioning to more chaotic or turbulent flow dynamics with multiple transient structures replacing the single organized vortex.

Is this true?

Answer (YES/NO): NO